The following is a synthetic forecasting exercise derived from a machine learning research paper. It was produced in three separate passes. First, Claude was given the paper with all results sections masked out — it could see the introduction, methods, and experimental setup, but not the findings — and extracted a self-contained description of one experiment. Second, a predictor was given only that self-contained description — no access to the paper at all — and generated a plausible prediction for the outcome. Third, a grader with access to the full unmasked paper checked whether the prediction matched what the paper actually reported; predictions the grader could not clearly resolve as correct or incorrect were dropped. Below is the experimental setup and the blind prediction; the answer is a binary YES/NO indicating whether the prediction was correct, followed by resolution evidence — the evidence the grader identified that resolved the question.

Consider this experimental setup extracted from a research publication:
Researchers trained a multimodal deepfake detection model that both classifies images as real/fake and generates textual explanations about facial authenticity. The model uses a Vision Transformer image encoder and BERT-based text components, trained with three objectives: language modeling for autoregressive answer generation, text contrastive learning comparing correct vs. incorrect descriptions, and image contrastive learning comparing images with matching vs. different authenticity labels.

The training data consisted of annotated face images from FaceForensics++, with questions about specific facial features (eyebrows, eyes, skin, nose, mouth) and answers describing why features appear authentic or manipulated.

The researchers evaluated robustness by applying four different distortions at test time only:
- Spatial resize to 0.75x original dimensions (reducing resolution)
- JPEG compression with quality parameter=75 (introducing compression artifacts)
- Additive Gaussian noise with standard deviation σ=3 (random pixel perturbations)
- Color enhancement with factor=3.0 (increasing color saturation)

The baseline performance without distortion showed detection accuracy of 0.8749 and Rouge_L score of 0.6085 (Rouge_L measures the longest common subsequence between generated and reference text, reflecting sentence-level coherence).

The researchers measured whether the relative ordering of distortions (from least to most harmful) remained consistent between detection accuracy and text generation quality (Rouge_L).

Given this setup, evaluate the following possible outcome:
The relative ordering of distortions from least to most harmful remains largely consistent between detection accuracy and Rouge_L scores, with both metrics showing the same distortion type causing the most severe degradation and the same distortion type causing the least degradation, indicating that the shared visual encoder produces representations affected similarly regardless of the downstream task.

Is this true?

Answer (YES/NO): YES